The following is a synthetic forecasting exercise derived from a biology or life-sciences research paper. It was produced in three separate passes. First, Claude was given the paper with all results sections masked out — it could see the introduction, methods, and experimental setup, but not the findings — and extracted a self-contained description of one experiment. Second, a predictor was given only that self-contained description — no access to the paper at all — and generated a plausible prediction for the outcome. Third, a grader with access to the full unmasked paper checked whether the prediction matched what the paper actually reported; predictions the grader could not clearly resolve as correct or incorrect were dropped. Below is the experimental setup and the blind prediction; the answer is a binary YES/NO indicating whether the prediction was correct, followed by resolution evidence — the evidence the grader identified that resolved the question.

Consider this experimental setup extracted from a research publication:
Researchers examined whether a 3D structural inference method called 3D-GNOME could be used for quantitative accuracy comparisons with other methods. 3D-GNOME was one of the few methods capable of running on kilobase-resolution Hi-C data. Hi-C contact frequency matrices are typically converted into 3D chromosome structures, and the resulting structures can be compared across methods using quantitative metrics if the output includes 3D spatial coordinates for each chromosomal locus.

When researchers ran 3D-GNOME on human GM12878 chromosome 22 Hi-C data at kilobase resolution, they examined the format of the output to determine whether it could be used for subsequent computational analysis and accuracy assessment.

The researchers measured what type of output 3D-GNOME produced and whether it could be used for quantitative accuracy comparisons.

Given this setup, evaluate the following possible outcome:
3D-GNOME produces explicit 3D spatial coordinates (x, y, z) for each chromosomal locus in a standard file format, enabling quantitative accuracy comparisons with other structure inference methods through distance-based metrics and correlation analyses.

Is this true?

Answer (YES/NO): NO